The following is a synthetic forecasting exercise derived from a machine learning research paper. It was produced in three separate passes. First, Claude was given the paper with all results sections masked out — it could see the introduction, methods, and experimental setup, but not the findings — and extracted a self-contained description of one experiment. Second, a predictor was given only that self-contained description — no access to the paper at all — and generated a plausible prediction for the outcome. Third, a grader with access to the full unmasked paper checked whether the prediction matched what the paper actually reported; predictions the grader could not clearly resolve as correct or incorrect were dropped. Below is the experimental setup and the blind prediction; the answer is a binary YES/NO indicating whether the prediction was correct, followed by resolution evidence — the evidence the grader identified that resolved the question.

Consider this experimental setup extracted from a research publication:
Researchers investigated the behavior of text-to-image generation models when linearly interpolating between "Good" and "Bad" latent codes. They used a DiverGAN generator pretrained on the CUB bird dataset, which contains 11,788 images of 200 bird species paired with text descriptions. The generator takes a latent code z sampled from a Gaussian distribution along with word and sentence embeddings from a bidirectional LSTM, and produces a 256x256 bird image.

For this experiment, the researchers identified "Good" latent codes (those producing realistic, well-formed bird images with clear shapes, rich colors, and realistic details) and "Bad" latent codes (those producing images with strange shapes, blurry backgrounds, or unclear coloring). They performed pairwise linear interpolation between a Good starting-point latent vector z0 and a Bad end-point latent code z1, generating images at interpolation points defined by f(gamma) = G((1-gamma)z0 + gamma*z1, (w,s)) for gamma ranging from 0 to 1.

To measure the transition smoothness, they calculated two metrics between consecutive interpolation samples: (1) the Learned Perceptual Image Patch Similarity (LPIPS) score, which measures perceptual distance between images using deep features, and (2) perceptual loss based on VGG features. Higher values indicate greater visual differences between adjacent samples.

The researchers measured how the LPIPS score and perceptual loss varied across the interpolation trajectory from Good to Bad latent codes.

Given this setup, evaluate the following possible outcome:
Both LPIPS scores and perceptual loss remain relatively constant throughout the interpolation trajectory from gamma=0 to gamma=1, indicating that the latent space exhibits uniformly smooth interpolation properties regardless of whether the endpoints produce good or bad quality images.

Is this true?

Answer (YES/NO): NO